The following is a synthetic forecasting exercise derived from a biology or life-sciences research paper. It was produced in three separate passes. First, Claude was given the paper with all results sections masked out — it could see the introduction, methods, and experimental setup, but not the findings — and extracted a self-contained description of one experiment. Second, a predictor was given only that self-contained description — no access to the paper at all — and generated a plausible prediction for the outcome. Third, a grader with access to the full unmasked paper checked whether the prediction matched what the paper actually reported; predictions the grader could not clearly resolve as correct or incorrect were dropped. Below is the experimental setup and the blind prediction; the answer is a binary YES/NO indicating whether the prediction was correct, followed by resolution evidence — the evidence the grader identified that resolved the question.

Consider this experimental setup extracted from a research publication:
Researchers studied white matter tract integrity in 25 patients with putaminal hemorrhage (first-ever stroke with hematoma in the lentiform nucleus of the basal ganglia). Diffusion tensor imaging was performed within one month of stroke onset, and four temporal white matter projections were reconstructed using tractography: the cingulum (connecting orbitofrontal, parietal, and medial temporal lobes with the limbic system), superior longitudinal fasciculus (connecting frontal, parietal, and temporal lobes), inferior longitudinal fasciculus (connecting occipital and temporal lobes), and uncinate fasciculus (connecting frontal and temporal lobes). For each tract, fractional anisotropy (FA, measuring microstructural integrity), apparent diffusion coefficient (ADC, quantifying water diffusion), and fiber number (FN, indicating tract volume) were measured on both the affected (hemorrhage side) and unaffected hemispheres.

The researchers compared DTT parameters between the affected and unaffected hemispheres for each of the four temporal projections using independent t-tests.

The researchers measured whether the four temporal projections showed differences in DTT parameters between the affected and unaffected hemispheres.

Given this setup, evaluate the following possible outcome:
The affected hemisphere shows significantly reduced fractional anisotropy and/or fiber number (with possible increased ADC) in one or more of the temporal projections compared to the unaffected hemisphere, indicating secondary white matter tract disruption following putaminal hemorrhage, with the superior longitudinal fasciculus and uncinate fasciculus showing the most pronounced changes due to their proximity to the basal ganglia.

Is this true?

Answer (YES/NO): NO